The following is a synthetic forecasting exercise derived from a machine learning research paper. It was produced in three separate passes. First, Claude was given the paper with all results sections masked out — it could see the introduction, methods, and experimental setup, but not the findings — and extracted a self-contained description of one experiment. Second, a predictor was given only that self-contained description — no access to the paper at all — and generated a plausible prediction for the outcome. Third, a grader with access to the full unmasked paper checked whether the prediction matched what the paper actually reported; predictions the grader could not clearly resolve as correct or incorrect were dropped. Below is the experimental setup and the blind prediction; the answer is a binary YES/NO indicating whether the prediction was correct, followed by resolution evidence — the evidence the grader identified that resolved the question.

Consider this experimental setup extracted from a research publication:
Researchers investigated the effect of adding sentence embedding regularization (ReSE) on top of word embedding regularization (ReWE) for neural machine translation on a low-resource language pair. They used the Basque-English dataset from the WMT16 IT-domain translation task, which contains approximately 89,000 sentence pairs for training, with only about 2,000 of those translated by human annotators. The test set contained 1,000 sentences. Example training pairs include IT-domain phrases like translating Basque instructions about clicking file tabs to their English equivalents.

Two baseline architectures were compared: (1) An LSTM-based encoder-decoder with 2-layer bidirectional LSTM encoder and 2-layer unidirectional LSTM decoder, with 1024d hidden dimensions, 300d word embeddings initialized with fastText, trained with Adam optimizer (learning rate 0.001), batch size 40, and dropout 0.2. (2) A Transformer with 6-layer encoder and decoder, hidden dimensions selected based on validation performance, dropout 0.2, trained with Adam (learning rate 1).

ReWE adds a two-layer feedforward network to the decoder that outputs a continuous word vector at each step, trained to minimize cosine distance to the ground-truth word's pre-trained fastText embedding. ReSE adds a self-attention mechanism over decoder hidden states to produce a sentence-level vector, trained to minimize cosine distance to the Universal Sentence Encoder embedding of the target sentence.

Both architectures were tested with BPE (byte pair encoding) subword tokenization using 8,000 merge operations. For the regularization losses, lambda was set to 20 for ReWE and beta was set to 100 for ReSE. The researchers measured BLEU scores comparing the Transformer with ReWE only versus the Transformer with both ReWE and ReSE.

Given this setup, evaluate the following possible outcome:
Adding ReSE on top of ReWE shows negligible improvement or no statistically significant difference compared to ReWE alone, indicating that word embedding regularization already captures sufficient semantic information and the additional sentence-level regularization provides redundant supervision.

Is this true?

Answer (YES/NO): NO